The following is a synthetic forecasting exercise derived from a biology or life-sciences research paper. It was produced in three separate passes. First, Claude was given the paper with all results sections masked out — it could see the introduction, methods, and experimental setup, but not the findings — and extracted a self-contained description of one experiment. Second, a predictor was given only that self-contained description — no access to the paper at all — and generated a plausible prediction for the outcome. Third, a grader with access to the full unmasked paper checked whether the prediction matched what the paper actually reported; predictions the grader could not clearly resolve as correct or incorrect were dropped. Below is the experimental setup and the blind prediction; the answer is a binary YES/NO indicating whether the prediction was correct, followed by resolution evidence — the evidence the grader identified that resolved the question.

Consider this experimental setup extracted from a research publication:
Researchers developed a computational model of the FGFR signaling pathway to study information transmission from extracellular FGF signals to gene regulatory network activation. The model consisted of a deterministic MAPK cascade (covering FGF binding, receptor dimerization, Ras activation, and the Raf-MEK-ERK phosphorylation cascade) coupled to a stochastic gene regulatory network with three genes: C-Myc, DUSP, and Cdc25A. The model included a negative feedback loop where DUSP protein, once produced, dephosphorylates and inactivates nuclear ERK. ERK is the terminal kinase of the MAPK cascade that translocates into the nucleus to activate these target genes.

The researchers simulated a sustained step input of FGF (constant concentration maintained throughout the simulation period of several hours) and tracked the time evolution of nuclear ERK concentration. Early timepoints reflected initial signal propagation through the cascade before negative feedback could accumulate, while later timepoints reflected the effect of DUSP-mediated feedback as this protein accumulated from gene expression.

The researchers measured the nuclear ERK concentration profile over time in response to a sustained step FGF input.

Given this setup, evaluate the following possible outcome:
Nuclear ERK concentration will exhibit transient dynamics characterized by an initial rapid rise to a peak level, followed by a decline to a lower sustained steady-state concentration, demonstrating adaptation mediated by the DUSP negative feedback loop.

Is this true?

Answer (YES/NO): YES